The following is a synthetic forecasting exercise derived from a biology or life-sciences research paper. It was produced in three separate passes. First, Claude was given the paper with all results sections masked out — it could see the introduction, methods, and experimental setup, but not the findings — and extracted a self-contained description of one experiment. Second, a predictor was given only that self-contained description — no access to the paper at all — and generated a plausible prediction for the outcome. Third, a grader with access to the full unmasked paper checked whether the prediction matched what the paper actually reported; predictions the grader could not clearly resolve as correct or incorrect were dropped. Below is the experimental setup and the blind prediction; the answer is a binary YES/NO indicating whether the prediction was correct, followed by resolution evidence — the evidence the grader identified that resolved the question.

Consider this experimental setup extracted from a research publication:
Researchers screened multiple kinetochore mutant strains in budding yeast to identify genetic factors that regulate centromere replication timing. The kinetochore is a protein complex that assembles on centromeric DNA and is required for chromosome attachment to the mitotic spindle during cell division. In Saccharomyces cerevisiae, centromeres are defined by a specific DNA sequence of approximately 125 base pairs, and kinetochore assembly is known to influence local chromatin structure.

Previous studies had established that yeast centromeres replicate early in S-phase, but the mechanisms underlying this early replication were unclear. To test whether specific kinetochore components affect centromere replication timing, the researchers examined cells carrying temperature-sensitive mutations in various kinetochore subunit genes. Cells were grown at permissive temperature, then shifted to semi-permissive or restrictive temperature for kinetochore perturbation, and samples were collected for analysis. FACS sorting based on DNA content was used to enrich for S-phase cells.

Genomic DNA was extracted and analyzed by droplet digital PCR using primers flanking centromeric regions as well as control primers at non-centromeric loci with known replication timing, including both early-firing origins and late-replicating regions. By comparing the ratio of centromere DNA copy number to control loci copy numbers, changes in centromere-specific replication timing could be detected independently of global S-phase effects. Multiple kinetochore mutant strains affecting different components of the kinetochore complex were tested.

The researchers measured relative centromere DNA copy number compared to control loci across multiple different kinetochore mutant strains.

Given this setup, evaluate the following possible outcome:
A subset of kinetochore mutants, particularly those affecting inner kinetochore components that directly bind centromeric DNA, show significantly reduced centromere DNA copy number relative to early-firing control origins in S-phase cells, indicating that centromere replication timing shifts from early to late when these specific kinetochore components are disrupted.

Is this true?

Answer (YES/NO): YES